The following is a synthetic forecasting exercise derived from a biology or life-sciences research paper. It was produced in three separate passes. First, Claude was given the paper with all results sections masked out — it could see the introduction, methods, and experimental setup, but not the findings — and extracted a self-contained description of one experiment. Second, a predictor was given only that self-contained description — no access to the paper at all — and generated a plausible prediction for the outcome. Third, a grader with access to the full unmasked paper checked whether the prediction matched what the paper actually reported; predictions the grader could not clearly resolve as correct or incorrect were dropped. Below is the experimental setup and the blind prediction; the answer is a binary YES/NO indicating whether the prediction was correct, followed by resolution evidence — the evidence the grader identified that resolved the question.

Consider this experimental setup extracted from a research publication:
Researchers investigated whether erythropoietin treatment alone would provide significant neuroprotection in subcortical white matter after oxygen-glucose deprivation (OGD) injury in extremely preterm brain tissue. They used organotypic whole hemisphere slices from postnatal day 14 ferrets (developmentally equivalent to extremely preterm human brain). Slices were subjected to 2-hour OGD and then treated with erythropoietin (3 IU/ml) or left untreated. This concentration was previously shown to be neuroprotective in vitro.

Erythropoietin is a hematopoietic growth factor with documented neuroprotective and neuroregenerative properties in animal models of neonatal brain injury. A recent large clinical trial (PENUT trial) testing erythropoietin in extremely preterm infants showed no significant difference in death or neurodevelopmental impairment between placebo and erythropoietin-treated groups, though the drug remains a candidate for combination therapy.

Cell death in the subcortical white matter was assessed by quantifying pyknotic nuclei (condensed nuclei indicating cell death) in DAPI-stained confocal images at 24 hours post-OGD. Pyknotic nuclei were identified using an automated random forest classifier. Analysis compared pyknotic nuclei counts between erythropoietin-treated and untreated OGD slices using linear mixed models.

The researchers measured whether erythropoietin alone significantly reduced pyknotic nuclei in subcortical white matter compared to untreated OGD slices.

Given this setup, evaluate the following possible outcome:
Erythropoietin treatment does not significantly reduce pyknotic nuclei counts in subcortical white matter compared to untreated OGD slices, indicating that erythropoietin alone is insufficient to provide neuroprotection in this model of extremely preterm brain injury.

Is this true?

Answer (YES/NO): YES